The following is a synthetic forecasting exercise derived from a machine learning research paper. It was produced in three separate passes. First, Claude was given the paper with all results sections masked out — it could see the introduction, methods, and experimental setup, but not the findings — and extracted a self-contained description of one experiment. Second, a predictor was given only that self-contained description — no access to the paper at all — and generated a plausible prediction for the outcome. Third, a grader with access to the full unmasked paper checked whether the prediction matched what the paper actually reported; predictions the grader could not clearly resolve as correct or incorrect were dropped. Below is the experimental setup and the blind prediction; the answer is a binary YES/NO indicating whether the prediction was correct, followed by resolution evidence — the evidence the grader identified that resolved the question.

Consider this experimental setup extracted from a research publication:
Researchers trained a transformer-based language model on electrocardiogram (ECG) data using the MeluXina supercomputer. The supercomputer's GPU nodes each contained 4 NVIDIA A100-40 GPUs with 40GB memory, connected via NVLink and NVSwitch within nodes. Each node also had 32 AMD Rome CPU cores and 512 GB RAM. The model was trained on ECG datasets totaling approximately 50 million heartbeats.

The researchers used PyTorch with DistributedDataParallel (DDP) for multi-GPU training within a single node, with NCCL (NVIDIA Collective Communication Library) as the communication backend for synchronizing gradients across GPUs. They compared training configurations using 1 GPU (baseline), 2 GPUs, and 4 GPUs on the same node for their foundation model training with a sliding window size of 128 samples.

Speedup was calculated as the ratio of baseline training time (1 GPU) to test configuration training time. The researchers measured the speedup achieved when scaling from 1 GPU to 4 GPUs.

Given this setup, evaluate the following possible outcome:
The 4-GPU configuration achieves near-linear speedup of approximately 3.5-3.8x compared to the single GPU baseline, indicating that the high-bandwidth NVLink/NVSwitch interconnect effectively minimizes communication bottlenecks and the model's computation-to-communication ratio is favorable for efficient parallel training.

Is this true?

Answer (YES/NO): NO